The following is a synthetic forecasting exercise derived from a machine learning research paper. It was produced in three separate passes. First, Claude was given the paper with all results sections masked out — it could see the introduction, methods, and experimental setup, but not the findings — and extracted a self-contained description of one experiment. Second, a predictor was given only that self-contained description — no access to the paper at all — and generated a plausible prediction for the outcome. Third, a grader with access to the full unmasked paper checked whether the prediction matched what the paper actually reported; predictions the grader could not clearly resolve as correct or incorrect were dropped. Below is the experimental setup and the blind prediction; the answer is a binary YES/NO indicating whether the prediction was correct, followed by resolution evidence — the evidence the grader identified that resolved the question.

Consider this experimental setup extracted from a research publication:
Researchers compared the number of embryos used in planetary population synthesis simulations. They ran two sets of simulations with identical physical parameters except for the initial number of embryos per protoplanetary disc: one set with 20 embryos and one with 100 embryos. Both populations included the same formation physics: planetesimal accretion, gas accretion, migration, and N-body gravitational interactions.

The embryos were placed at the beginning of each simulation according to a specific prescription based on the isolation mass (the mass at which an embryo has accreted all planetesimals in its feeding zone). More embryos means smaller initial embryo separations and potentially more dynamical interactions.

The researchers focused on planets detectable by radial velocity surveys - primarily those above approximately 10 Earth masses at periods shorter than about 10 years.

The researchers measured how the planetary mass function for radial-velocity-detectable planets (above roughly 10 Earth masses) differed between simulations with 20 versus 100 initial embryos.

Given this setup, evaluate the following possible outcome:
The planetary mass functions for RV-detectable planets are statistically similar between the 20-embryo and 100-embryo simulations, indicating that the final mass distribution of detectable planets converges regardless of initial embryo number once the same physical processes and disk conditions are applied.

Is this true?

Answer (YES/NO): YES